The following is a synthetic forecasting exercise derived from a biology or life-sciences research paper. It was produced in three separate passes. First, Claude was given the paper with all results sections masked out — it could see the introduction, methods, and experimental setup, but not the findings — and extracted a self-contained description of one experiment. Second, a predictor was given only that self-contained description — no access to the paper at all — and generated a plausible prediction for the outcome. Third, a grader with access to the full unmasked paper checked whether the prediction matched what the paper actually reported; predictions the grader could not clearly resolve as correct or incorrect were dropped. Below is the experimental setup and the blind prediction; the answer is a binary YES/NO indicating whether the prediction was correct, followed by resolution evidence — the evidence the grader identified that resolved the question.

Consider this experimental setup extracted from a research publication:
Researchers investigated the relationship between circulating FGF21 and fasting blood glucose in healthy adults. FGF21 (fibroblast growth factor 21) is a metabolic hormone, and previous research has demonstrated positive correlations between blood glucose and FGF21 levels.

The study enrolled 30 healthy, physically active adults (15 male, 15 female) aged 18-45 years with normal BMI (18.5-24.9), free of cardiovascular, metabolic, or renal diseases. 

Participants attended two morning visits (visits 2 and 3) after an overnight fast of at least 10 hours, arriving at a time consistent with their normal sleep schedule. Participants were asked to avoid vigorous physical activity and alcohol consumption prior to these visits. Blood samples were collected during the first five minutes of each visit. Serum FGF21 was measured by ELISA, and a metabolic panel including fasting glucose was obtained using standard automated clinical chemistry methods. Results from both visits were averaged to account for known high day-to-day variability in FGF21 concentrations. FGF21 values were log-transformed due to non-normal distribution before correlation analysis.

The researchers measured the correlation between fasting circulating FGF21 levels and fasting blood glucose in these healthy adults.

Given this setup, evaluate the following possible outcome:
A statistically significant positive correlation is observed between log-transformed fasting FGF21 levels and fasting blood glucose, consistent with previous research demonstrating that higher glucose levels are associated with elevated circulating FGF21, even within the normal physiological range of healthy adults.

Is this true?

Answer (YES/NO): NO